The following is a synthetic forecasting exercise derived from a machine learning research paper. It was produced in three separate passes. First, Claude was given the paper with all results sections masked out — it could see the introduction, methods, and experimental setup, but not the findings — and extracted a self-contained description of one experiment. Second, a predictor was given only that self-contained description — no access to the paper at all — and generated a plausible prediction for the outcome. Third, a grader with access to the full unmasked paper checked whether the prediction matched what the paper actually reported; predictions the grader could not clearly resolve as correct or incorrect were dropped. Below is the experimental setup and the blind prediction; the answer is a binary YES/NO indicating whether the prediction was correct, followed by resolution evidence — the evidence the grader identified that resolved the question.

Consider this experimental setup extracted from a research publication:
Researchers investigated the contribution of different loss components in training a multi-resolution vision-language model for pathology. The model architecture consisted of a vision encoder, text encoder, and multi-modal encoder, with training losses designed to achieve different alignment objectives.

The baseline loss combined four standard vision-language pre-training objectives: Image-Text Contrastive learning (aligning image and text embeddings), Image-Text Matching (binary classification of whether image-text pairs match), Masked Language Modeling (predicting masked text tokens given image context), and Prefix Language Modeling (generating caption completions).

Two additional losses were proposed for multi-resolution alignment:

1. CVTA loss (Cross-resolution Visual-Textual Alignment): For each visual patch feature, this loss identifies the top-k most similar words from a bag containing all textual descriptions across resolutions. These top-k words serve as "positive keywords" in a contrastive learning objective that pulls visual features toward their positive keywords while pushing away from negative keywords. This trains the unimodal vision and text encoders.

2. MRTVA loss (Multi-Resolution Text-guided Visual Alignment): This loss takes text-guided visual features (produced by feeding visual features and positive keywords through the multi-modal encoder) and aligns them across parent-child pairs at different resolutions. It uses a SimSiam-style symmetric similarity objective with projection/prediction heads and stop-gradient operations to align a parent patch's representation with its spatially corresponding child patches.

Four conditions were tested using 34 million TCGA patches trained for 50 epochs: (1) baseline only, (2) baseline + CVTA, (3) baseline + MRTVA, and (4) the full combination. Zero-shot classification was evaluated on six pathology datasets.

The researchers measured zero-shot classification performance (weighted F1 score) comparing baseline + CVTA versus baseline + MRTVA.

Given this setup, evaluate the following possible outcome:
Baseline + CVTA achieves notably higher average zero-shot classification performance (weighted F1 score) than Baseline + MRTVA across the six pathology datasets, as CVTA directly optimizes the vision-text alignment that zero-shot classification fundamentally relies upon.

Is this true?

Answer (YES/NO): NO